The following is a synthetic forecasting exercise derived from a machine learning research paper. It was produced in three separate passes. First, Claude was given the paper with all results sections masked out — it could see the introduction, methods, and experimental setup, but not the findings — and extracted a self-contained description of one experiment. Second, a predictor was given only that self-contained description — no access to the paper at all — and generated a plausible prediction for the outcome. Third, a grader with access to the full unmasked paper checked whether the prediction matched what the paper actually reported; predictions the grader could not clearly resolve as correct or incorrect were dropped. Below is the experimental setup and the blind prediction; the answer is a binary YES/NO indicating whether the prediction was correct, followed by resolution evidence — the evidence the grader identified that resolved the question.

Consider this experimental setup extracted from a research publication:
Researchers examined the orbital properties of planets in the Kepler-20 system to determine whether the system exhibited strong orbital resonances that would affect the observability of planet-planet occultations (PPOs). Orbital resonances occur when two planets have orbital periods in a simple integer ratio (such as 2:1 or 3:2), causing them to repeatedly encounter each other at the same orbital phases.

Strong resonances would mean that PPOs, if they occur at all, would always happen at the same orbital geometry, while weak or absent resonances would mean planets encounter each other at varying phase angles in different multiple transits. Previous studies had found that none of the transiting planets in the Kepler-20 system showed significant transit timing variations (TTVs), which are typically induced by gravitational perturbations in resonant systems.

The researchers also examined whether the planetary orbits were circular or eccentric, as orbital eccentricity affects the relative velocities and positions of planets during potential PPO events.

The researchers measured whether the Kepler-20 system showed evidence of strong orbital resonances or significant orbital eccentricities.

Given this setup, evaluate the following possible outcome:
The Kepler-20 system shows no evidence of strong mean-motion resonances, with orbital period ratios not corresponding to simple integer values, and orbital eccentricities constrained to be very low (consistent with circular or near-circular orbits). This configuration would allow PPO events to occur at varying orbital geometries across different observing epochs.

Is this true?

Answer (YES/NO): YES